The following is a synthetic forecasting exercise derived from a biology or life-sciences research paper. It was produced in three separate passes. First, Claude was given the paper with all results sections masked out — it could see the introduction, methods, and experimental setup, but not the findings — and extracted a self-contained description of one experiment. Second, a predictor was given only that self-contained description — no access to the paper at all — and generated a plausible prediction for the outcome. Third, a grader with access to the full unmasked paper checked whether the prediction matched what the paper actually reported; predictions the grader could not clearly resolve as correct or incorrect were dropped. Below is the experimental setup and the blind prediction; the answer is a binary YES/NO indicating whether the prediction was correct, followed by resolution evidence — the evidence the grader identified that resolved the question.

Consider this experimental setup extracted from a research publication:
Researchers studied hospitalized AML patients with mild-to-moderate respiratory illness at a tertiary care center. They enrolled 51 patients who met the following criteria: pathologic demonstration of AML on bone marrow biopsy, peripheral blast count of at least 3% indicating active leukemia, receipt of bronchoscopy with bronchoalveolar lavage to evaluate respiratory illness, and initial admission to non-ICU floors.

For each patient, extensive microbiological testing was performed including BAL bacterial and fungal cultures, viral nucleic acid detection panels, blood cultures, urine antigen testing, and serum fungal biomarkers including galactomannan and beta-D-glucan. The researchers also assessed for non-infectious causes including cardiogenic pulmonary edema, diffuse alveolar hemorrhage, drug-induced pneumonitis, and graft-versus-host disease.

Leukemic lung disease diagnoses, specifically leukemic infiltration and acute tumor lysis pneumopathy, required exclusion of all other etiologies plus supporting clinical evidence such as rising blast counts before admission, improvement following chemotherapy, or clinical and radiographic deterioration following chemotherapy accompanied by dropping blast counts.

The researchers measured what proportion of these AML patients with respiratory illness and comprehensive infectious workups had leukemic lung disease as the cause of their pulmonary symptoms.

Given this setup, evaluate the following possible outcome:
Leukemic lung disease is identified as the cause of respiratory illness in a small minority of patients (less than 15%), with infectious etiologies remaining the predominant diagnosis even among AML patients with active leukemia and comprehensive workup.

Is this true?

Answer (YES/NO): NO